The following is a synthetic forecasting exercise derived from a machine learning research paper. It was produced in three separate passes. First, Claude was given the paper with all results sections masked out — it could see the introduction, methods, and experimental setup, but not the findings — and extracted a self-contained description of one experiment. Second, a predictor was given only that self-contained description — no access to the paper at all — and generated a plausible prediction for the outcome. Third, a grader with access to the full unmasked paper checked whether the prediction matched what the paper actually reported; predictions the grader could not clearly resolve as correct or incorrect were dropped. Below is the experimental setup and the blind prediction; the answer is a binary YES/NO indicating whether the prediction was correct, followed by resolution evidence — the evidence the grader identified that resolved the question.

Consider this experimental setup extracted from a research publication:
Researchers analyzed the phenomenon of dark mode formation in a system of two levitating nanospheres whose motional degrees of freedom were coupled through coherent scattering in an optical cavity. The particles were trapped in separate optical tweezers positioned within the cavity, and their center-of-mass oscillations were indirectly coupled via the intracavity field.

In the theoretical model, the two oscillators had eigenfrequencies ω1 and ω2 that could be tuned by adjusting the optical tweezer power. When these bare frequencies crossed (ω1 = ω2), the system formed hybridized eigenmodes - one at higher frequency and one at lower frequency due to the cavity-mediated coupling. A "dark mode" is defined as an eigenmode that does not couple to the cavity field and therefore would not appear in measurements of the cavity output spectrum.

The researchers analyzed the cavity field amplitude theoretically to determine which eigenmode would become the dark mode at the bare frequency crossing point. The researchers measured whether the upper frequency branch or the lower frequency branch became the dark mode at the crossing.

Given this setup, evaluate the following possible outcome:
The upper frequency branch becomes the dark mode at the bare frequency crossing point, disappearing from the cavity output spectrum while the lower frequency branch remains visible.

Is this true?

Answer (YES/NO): YES